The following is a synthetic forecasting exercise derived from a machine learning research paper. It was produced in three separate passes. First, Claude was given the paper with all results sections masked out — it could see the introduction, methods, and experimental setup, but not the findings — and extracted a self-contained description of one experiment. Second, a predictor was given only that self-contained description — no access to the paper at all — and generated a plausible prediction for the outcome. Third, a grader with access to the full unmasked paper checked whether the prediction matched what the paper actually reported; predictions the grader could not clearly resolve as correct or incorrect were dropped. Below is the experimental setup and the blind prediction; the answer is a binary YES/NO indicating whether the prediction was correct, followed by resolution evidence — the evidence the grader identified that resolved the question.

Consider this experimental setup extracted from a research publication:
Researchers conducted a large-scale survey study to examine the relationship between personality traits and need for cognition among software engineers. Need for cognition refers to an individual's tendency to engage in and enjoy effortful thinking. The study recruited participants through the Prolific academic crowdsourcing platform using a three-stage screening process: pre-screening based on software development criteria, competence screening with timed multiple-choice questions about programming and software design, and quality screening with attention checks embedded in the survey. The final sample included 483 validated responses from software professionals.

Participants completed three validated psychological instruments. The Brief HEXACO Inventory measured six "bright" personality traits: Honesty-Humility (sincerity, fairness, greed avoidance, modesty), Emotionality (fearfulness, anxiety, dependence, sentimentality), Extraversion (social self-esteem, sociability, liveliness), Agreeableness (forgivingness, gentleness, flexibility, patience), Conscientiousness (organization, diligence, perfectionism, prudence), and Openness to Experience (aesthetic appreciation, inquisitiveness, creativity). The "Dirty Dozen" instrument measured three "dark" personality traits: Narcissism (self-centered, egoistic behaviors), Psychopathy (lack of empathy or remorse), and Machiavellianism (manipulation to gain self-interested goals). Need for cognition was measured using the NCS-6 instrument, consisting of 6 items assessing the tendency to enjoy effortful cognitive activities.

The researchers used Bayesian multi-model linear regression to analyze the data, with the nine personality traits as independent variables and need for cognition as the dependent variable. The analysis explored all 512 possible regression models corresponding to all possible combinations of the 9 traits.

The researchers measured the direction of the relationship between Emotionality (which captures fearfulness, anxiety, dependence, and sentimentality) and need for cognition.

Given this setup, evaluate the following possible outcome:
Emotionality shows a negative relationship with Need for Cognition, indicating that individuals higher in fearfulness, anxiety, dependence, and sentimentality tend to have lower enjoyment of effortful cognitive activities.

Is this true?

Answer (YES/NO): YES